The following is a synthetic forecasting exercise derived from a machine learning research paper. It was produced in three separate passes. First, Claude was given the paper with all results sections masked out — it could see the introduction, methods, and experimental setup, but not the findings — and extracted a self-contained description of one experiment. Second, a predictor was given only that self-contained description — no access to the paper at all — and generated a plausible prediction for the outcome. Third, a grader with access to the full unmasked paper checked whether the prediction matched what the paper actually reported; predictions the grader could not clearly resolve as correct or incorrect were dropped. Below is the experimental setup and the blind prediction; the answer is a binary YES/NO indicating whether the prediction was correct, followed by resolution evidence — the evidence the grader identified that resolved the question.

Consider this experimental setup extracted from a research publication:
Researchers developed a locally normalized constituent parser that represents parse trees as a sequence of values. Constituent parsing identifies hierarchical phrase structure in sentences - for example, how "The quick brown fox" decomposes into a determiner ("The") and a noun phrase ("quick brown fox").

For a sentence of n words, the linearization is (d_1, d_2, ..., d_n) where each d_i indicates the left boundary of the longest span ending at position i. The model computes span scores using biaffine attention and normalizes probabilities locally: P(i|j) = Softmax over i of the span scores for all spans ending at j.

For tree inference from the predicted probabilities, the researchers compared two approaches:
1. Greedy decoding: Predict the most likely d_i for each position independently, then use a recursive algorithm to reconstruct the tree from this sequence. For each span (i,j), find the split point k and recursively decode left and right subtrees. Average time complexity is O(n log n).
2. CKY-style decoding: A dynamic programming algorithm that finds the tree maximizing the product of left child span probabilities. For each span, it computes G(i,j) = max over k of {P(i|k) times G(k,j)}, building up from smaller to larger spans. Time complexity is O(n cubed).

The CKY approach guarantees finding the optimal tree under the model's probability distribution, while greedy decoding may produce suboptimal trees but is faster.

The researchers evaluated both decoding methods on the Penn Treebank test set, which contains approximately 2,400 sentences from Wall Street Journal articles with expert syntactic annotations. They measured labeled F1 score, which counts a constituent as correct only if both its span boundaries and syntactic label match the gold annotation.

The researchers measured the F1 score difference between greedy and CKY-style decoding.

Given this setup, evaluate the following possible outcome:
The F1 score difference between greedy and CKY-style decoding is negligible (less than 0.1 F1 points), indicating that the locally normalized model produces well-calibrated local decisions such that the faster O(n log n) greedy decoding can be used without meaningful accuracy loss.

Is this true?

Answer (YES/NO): YES